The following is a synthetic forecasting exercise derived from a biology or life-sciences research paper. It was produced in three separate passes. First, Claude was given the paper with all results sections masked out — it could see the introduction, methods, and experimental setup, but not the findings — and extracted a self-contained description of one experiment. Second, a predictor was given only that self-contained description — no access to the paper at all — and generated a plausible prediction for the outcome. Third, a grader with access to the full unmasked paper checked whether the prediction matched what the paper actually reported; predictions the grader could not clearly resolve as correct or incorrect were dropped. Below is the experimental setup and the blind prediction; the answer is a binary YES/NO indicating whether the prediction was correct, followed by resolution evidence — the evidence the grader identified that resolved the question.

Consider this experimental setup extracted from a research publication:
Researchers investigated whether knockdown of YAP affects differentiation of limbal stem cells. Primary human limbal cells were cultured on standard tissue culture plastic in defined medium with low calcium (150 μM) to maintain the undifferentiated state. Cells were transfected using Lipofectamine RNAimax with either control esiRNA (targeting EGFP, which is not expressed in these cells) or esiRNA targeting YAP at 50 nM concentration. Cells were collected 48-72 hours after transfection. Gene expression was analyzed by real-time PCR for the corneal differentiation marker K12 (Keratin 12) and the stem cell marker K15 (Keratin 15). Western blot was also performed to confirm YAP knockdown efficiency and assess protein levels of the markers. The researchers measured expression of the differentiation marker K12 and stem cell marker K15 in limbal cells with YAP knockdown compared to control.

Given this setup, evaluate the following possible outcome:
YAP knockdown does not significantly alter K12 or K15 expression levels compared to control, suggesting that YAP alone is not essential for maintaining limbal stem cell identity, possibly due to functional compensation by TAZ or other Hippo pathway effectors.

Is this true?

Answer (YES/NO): NO